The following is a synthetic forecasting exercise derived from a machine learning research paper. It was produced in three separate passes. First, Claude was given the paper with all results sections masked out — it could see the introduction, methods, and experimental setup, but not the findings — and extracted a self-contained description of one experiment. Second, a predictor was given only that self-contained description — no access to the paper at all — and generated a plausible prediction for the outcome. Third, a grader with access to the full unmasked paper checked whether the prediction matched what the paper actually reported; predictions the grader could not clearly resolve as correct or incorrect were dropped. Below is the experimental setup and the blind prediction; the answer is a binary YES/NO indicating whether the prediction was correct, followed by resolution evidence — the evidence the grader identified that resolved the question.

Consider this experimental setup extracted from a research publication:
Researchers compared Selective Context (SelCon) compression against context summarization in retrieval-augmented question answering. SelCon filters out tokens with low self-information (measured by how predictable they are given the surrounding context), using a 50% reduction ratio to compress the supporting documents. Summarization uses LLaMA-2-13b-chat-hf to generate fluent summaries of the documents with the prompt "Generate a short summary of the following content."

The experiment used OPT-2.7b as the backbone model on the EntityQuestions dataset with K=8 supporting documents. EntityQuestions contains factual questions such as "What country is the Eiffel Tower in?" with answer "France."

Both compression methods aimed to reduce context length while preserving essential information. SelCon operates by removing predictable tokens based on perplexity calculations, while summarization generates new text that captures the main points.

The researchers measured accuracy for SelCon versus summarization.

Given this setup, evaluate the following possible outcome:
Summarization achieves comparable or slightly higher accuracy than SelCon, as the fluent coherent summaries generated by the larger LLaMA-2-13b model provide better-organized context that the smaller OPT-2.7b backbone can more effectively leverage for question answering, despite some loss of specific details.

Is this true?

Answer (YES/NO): NO